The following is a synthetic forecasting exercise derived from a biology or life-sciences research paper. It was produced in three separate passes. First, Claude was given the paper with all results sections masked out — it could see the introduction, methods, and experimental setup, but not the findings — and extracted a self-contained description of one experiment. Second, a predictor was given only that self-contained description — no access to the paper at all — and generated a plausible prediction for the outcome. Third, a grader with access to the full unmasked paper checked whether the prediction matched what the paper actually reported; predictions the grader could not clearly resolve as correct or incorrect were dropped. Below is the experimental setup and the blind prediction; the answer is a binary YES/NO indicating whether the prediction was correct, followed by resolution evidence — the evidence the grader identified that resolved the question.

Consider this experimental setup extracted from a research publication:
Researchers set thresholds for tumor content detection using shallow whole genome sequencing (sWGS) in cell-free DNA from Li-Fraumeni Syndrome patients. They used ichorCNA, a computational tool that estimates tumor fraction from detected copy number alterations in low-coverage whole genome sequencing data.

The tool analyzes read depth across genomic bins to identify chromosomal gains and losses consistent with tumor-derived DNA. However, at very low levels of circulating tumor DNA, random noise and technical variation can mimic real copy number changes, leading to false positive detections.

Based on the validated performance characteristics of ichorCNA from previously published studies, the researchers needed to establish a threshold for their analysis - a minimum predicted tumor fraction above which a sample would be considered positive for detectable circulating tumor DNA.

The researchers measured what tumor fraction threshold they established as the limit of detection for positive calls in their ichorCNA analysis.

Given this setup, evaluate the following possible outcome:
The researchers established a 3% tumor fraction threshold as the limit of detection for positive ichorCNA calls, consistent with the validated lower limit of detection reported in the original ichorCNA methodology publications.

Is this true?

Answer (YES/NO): YES